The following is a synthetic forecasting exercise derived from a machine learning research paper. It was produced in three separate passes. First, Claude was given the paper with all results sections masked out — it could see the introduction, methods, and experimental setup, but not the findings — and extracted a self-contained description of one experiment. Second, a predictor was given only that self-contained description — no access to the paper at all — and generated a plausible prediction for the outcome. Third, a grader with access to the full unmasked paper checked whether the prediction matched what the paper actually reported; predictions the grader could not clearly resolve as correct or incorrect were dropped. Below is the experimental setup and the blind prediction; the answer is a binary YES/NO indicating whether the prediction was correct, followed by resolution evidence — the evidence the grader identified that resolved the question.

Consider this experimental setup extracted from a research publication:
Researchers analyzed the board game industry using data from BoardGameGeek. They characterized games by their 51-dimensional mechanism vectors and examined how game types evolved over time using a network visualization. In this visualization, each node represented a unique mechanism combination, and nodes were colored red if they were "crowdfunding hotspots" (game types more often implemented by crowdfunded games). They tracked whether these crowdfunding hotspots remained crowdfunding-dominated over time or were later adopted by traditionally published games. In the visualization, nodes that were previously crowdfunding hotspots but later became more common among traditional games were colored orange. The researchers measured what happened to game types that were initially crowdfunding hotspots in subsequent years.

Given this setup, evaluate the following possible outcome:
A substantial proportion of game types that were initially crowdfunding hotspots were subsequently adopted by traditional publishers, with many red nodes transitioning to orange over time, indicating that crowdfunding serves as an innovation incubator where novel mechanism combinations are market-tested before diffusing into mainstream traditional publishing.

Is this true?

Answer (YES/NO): YES